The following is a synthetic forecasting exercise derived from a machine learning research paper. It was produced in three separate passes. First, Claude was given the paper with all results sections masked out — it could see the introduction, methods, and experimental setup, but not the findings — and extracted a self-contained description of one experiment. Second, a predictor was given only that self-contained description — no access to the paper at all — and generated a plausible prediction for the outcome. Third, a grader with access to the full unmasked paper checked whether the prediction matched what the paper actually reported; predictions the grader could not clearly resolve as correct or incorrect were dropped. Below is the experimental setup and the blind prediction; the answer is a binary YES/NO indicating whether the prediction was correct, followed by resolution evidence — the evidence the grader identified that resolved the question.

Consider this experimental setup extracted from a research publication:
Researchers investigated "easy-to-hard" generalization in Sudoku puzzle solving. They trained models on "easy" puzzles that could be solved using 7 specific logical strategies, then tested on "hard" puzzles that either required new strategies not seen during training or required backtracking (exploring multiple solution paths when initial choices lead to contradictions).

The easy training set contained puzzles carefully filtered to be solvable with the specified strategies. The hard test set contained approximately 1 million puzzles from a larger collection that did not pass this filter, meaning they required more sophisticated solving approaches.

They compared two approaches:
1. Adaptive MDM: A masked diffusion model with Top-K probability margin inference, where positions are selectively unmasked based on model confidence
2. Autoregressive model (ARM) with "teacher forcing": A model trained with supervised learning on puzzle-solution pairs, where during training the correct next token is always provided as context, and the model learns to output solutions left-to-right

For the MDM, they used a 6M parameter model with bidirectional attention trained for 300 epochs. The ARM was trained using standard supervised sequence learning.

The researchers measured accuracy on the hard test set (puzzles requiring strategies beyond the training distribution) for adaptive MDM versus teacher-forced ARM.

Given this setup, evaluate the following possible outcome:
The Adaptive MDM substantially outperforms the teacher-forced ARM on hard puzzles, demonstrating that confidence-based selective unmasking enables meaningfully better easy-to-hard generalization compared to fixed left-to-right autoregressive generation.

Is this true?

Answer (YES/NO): YES